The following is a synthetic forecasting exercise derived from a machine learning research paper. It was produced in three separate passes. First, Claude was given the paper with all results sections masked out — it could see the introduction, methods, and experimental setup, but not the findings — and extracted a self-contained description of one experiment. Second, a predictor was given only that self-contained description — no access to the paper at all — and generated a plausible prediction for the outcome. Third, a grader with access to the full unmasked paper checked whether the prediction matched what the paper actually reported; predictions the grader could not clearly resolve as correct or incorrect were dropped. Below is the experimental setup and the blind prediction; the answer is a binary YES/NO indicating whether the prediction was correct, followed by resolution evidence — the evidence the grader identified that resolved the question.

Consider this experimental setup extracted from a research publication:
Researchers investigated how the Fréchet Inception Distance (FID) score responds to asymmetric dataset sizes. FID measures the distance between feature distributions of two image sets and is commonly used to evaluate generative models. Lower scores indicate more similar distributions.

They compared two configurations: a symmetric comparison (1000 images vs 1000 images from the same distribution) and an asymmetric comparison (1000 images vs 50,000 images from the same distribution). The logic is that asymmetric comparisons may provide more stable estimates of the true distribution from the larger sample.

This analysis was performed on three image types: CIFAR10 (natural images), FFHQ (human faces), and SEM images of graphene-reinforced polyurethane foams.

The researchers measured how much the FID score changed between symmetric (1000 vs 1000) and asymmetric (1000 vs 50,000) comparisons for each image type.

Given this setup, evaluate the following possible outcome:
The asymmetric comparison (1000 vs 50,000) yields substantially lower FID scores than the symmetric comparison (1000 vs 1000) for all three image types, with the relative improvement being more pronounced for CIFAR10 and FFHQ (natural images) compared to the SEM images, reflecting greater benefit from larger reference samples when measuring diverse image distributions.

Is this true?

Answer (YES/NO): NO